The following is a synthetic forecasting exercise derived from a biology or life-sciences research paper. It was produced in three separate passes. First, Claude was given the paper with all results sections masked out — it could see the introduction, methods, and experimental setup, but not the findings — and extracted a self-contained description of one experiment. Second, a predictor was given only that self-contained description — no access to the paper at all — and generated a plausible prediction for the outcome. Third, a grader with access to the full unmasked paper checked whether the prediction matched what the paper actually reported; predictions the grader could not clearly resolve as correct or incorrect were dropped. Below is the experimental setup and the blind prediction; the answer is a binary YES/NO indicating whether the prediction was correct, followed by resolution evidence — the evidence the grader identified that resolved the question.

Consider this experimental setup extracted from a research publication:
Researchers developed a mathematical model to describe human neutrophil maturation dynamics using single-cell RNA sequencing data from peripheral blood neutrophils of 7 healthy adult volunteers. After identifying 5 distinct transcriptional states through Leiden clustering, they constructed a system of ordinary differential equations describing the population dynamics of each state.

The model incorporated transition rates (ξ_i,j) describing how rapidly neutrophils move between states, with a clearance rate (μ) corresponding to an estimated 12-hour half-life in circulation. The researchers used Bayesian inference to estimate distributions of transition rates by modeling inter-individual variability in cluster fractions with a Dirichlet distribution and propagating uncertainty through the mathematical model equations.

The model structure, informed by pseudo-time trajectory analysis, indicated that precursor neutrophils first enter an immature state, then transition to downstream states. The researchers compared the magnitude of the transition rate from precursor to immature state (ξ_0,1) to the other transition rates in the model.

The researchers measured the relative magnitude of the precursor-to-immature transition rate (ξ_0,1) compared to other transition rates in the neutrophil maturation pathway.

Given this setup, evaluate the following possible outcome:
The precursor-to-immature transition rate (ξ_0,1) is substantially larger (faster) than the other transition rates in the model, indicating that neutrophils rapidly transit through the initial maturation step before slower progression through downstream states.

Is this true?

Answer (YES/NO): YES